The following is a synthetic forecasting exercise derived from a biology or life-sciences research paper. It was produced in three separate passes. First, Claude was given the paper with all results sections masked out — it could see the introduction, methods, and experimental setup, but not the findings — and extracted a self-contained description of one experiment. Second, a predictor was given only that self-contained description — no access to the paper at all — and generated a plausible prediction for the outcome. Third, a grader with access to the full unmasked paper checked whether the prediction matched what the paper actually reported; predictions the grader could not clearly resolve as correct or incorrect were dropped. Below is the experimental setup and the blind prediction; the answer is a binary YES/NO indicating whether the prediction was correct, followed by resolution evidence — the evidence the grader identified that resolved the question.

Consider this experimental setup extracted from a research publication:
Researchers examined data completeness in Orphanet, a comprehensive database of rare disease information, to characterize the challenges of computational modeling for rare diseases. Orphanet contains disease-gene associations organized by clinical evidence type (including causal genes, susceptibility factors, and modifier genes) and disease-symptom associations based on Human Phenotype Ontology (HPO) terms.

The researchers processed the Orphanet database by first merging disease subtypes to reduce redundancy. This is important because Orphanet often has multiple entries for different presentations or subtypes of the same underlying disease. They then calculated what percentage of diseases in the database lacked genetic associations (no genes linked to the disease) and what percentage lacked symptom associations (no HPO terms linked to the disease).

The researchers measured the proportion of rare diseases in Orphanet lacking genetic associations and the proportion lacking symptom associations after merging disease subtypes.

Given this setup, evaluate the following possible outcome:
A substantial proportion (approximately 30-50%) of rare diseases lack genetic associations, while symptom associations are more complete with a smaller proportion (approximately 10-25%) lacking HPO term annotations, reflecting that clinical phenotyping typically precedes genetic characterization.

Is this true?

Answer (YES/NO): NO